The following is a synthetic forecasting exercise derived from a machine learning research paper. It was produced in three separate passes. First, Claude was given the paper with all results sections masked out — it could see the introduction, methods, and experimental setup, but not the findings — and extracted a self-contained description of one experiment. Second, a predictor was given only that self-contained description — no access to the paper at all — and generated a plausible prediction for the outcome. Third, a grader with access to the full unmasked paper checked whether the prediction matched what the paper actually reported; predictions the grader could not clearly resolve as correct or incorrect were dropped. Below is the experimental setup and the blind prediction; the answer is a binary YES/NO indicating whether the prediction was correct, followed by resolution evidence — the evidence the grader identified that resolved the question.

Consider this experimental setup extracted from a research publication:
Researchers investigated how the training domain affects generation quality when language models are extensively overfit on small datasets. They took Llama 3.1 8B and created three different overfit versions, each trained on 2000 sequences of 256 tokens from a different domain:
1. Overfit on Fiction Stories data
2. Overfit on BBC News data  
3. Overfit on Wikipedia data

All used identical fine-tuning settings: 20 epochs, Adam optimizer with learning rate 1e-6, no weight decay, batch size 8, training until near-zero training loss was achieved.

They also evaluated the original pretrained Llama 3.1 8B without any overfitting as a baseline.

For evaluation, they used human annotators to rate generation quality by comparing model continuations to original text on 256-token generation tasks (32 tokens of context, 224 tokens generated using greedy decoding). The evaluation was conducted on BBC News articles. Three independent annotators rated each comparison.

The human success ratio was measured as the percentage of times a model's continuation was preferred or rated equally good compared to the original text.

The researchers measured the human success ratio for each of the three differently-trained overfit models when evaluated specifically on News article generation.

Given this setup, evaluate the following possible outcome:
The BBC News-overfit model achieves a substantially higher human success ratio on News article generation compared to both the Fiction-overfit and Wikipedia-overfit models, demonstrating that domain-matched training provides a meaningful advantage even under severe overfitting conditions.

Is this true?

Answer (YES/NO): NO